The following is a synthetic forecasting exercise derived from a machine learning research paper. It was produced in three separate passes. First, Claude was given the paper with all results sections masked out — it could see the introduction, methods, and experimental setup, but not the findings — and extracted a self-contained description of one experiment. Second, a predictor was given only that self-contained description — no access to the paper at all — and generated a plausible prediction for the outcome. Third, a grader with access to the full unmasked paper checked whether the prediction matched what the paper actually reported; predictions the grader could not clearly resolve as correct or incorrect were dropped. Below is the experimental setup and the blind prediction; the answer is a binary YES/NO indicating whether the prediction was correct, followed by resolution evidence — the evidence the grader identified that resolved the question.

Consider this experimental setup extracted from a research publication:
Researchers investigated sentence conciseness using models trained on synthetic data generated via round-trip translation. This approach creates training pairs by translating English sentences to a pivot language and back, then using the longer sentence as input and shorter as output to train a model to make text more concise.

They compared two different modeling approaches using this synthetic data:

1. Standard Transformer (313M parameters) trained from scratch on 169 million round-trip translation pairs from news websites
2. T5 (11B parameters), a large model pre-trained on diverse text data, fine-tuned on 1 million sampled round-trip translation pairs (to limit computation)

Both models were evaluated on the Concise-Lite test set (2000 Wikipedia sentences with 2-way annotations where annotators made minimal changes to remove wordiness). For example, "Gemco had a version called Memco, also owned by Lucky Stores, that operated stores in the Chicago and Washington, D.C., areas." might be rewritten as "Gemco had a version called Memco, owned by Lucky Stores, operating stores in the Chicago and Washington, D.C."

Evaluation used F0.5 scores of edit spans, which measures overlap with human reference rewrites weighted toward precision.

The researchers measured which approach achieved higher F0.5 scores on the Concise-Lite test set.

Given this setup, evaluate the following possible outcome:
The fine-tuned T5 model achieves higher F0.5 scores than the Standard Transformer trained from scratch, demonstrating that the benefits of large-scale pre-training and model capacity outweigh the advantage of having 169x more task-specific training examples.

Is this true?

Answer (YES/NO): YES